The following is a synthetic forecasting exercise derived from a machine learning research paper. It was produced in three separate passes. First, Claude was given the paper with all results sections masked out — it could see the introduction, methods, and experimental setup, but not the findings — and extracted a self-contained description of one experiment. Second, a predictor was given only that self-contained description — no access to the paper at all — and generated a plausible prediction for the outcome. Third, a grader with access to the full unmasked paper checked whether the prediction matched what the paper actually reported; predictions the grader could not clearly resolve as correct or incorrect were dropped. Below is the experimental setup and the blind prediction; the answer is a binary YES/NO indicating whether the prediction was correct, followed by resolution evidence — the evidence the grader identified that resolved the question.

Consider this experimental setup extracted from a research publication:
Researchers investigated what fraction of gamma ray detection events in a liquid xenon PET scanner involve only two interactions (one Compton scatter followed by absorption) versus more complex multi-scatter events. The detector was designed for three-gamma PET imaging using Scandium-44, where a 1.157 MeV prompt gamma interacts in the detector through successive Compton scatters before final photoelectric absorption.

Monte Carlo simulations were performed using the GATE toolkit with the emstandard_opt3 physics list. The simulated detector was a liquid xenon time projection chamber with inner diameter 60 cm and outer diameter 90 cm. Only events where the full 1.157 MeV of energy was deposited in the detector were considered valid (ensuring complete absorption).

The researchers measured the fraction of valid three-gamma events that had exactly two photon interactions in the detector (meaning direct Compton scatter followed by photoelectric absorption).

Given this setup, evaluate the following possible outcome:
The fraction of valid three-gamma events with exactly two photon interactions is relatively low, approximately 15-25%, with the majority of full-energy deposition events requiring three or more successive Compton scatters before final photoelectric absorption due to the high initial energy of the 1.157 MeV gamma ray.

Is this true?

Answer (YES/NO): NO